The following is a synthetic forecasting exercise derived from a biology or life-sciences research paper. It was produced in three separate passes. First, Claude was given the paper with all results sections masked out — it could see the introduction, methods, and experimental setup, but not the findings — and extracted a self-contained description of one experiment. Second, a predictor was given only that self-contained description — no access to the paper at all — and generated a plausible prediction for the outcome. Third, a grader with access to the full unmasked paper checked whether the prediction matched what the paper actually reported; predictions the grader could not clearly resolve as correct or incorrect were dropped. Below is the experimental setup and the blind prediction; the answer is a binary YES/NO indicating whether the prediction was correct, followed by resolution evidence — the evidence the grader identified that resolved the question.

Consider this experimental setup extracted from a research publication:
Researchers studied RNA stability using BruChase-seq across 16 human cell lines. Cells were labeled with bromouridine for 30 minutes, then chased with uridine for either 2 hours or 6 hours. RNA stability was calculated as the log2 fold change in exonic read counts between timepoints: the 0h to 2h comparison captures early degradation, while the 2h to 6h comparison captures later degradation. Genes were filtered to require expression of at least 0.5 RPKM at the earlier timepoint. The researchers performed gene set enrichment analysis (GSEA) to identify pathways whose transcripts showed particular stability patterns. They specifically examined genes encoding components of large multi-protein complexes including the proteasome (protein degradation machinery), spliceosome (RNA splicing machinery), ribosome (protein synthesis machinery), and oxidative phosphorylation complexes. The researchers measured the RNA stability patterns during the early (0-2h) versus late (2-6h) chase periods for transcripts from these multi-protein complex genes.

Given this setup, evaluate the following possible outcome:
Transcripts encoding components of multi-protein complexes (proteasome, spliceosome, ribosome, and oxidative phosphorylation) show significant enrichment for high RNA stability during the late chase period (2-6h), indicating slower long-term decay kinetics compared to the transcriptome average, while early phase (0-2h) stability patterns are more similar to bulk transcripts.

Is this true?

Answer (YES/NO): NO